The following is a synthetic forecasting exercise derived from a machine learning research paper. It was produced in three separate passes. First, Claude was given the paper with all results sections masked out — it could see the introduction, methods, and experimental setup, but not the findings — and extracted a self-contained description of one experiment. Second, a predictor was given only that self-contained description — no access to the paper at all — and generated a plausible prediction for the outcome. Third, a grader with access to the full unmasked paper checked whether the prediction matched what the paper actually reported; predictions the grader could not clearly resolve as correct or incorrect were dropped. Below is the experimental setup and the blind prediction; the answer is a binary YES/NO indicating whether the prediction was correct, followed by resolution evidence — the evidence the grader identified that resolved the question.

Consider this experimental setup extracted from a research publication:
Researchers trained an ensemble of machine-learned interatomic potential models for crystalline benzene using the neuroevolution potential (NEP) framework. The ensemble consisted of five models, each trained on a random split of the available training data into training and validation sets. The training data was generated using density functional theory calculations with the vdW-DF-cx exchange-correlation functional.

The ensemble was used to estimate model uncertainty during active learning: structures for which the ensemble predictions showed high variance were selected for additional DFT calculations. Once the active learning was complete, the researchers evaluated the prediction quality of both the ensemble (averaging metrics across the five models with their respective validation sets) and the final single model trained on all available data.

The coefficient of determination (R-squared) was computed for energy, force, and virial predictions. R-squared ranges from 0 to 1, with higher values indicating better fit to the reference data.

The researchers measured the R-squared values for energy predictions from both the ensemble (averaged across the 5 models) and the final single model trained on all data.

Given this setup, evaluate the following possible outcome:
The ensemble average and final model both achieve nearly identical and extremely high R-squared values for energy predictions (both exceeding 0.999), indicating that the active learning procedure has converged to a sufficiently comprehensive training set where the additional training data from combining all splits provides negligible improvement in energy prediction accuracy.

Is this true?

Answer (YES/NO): YES